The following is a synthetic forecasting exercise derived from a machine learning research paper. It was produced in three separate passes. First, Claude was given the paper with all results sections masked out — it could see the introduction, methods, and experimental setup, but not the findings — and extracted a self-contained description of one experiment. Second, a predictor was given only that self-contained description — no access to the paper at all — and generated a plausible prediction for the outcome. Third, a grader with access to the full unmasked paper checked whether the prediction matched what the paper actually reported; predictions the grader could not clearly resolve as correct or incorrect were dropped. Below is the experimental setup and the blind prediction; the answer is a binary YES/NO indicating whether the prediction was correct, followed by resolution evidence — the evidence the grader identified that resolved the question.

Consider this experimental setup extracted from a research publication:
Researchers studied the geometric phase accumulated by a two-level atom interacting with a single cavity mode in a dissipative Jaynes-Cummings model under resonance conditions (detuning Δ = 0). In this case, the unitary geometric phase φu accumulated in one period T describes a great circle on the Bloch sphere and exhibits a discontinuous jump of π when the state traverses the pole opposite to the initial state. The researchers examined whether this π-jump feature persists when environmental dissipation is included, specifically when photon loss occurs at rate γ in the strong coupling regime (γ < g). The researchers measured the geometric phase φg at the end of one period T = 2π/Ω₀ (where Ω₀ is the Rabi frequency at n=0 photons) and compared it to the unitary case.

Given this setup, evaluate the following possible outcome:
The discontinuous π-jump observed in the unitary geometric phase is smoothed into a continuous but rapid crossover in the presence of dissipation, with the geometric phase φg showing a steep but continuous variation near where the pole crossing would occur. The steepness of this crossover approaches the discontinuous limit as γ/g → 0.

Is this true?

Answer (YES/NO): NO